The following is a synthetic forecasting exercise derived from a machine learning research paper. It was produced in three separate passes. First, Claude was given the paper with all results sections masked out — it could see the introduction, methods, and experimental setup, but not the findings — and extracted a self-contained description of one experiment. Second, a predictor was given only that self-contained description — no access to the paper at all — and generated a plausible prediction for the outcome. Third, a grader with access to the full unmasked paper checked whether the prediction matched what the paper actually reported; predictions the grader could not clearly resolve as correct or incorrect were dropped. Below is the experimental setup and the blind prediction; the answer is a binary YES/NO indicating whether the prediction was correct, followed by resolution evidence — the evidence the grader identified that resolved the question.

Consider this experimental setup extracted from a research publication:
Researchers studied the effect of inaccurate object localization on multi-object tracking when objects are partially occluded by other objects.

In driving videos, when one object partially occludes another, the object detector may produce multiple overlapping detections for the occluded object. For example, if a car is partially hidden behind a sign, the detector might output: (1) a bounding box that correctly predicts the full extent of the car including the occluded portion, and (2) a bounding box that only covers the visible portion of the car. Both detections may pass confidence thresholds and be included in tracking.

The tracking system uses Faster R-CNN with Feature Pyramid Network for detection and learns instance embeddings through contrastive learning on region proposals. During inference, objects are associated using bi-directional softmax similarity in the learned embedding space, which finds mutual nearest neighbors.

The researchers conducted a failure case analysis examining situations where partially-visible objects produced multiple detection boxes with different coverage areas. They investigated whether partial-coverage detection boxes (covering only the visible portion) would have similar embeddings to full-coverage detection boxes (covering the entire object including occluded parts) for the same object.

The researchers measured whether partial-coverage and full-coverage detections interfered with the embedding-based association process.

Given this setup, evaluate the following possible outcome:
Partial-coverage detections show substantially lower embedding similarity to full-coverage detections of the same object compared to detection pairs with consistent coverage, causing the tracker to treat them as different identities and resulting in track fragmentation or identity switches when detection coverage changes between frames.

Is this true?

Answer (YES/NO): NO